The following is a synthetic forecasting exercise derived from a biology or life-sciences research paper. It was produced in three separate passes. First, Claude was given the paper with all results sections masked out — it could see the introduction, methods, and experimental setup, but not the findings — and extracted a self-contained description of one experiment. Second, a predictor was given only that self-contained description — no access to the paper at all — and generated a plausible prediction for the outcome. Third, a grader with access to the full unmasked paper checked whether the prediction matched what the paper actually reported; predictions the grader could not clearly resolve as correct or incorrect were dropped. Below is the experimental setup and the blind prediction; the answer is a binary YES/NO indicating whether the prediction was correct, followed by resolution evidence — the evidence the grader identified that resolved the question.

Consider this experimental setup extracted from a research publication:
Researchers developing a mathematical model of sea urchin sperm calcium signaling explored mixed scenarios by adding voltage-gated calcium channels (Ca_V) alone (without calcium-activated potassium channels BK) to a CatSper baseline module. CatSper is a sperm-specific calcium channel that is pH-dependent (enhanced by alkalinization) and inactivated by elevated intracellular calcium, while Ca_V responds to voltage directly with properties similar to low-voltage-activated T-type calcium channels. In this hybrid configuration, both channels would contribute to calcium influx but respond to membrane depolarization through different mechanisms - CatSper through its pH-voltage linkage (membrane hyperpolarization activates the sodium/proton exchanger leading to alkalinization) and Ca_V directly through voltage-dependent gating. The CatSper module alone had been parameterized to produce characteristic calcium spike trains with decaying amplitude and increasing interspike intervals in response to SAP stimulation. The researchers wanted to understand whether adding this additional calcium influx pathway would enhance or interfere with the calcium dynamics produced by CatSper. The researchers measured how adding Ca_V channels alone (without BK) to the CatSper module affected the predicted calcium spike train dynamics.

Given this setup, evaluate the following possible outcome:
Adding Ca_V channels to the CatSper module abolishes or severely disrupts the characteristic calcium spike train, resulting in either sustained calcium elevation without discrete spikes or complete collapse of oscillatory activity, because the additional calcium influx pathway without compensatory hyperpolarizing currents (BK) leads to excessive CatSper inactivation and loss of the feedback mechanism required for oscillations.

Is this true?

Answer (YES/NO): NO